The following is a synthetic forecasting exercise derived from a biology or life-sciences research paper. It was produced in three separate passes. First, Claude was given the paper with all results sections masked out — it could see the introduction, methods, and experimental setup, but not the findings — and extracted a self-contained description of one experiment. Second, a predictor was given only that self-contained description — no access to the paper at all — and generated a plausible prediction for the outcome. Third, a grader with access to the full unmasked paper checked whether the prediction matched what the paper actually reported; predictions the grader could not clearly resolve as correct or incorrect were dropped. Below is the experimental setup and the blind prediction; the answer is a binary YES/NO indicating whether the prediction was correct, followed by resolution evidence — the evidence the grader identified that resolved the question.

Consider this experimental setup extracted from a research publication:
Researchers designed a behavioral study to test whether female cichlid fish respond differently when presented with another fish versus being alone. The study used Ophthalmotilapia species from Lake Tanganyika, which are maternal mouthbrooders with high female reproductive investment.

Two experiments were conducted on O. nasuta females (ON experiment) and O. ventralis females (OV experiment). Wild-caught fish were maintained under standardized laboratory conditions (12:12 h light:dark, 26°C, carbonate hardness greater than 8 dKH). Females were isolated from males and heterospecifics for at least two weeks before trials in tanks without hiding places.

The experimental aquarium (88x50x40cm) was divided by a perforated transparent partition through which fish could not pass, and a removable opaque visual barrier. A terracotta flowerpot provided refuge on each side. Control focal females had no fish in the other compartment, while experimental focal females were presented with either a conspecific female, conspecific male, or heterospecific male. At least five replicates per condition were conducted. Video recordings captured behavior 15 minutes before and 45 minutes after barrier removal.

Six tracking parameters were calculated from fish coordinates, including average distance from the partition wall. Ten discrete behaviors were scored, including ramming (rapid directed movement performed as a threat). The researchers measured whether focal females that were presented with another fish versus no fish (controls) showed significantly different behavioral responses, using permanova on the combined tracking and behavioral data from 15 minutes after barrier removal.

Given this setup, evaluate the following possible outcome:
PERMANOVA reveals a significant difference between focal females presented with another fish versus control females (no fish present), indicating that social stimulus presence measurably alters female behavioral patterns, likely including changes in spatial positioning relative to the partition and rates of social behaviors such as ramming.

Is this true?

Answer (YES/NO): YES